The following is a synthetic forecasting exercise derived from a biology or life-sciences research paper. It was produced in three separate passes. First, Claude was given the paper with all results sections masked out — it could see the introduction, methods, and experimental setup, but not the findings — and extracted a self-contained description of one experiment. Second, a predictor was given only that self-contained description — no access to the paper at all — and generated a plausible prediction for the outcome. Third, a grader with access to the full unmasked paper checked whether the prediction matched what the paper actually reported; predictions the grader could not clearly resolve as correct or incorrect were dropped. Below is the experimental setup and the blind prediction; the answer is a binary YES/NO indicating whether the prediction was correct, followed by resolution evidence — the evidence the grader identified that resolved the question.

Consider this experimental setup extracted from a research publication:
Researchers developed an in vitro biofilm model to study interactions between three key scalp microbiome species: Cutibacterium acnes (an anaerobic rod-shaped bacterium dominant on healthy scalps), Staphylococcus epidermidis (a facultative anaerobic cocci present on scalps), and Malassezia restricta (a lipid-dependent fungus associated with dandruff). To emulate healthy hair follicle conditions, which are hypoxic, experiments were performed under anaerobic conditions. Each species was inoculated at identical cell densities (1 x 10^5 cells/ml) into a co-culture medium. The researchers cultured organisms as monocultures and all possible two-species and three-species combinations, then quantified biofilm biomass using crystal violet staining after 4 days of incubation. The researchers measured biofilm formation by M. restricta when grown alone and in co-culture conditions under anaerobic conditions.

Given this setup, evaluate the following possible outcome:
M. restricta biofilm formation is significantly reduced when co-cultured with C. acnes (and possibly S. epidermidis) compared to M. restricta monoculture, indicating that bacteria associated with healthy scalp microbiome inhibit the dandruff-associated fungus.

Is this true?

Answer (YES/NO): NO